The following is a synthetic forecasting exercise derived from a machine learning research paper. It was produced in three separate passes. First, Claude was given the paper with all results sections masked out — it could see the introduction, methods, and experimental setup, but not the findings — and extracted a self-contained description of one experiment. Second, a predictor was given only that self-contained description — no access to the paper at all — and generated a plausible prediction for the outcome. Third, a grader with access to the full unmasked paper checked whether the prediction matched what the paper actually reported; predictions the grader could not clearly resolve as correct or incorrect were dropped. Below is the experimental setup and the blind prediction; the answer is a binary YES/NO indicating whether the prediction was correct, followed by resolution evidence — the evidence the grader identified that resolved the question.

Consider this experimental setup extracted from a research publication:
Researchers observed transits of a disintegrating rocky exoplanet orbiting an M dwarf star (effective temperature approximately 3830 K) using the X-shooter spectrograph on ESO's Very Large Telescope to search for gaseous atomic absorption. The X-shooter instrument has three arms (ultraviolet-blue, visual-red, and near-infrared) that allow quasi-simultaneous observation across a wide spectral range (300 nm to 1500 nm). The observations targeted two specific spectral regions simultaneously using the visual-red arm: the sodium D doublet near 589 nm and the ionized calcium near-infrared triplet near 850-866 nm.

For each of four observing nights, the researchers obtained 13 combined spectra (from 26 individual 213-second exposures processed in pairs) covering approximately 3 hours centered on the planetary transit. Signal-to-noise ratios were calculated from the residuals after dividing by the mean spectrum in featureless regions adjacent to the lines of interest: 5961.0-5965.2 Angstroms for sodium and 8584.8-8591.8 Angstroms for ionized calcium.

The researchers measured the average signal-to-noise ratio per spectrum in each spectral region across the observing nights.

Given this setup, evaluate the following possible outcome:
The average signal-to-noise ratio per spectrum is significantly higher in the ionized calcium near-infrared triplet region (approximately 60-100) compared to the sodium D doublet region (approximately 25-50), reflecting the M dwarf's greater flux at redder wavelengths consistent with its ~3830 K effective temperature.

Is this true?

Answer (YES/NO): NO